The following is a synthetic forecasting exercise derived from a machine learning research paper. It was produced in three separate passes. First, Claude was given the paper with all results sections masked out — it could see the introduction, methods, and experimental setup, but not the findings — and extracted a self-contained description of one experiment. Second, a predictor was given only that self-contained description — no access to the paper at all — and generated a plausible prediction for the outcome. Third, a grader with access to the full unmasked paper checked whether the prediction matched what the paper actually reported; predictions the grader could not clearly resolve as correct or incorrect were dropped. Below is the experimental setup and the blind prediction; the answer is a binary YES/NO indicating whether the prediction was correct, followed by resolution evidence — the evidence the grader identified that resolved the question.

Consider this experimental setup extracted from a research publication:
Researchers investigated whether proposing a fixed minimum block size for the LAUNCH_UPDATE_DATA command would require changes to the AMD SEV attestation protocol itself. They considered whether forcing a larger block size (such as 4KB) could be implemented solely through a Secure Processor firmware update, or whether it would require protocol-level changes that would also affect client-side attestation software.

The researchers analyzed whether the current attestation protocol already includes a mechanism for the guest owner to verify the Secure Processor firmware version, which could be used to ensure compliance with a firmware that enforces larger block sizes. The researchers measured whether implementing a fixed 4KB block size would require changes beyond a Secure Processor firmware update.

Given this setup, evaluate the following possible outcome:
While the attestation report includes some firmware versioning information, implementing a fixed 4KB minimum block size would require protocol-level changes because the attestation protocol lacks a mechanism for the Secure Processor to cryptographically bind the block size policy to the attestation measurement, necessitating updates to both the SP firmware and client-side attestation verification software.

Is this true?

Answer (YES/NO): NO